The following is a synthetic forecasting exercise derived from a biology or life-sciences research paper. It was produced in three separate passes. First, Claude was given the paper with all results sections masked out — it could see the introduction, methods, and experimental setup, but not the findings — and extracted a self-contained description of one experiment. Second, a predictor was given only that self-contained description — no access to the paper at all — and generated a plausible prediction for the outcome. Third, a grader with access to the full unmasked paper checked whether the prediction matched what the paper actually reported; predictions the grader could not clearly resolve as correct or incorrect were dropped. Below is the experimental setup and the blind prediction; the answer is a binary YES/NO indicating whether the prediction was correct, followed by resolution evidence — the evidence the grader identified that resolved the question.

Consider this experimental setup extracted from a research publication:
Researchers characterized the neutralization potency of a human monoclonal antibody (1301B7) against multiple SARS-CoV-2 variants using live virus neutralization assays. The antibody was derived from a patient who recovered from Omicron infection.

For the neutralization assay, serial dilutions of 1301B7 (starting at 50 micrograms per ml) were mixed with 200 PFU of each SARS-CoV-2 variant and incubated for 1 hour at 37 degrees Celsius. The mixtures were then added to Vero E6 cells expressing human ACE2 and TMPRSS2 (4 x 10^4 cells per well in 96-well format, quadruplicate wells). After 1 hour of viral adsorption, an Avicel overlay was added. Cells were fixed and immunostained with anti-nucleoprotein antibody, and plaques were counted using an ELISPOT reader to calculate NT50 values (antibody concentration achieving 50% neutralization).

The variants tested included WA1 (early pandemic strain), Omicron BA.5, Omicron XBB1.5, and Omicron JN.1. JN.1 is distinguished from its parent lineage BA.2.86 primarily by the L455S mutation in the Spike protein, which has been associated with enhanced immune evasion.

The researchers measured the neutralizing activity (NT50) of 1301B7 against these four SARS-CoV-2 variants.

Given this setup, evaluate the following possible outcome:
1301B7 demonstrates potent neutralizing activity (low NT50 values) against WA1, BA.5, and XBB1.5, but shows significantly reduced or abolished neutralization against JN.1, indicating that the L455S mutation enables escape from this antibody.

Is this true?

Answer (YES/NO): NO